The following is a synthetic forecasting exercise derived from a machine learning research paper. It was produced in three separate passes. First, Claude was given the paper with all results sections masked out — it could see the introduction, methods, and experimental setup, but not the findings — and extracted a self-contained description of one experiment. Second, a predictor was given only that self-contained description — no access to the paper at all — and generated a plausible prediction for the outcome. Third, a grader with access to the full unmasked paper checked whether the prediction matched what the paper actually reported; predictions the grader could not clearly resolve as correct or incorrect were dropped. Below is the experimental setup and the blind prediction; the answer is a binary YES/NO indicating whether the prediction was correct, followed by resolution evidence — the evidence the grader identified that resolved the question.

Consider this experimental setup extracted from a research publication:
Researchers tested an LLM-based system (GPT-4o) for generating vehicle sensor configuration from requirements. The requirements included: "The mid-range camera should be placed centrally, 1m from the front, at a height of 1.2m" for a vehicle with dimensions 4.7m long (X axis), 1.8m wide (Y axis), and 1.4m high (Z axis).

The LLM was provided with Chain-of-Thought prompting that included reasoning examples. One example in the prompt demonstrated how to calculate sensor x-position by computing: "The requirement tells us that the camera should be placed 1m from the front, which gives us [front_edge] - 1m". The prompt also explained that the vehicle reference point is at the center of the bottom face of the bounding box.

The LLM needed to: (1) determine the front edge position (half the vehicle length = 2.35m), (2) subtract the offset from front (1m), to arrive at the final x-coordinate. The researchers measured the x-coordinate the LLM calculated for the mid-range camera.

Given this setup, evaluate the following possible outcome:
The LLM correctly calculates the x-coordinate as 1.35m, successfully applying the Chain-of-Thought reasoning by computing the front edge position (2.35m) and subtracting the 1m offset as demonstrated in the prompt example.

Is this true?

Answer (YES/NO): YES